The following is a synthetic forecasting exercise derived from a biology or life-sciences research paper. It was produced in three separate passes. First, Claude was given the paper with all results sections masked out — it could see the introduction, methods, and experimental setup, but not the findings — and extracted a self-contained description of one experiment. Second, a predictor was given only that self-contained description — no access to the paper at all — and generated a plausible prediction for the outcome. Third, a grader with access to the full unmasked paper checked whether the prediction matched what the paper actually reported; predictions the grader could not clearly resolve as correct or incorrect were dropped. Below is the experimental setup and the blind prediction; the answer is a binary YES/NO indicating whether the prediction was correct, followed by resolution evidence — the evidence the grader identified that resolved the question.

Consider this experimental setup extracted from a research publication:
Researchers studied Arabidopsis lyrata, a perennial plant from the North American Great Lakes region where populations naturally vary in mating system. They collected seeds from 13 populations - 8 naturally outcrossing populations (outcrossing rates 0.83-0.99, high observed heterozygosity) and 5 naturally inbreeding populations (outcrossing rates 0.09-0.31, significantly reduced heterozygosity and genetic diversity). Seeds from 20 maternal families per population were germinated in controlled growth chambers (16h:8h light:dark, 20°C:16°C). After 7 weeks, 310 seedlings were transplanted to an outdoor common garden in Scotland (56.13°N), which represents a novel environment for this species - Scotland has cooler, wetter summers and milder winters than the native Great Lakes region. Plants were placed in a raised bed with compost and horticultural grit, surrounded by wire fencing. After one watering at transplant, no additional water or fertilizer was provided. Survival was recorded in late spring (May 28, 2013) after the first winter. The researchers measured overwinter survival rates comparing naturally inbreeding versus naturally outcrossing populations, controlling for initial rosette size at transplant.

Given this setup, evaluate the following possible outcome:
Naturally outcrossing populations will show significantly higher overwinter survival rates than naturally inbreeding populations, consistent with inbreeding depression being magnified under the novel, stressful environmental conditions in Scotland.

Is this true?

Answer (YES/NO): NO